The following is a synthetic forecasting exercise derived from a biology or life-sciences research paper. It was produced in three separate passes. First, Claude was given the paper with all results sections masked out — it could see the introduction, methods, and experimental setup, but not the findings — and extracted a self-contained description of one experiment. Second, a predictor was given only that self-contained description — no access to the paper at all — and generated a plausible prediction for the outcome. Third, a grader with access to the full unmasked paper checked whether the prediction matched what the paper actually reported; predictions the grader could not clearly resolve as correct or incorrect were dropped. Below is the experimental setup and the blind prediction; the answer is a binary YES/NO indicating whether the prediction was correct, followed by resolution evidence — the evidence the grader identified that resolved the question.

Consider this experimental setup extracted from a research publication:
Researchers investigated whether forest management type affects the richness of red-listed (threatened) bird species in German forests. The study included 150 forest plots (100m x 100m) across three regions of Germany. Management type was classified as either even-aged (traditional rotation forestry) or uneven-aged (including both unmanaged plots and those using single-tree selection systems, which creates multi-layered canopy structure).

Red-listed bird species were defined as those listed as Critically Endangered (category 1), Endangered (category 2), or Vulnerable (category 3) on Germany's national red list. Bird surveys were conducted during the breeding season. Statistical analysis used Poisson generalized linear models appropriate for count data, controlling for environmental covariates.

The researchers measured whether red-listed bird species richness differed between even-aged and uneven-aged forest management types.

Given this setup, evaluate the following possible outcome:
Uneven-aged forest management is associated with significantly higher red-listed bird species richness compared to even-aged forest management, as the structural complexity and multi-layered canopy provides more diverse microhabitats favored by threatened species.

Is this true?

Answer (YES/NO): YES